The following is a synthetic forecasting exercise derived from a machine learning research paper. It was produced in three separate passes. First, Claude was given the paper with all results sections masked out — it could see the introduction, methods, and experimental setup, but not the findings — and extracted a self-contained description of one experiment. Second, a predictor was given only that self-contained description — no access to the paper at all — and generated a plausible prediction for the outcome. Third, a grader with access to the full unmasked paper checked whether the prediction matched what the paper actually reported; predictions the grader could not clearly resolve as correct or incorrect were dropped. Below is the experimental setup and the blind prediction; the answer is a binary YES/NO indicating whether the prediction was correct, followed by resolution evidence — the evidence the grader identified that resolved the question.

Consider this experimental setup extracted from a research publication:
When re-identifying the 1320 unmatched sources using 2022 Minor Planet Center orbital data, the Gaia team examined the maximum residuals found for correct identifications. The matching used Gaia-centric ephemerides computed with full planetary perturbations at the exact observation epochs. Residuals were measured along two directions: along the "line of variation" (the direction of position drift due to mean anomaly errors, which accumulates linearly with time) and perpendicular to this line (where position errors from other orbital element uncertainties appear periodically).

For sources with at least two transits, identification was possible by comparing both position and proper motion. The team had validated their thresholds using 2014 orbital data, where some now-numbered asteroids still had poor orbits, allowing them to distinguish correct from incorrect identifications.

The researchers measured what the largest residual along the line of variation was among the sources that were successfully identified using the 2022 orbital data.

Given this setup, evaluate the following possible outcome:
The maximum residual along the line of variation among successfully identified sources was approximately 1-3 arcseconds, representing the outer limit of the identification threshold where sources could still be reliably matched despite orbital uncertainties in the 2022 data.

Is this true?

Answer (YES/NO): NO